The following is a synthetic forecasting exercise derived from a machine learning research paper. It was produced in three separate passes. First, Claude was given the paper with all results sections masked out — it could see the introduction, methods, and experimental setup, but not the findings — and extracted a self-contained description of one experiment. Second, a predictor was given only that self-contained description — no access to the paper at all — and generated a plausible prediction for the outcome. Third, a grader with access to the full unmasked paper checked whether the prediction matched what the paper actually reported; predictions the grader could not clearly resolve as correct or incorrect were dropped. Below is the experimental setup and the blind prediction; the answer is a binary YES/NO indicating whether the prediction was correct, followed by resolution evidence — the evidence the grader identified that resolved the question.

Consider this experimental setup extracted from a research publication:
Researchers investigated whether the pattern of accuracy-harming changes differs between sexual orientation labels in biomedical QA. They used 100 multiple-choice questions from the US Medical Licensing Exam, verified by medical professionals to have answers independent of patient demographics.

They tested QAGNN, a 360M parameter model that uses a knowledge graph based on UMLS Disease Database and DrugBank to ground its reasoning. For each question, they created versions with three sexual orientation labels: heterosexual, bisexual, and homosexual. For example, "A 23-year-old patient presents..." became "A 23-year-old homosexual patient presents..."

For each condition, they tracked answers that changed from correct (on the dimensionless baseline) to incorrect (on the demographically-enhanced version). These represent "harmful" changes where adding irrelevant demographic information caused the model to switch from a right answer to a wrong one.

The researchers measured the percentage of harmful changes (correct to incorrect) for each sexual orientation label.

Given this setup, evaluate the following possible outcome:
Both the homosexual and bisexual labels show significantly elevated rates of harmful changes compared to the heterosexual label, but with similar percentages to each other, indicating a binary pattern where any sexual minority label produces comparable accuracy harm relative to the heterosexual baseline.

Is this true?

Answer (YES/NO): NO